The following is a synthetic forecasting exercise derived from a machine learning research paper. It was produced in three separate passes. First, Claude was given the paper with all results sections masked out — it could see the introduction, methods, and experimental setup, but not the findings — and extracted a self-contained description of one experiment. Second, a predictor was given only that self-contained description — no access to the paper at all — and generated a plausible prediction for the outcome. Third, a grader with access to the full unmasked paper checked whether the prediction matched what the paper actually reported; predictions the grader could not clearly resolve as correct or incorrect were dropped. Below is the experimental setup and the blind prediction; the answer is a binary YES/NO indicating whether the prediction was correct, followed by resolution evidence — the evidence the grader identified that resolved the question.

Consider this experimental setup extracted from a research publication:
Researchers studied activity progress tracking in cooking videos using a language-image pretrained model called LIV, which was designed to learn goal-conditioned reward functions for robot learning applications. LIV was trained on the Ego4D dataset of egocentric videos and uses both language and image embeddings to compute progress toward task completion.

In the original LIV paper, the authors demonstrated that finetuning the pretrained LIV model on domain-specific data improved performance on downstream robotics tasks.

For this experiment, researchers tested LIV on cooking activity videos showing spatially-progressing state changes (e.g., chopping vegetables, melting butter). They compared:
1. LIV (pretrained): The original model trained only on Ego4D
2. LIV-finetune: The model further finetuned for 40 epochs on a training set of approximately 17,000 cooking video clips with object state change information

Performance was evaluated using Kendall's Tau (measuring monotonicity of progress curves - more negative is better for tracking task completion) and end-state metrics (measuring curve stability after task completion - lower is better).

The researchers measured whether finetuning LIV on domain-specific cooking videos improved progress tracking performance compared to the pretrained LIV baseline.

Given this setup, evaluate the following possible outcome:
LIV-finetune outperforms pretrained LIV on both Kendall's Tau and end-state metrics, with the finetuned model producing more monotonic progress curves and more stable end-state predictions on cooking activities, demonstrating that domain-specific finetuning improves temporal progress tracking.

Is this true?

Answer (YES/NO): NO